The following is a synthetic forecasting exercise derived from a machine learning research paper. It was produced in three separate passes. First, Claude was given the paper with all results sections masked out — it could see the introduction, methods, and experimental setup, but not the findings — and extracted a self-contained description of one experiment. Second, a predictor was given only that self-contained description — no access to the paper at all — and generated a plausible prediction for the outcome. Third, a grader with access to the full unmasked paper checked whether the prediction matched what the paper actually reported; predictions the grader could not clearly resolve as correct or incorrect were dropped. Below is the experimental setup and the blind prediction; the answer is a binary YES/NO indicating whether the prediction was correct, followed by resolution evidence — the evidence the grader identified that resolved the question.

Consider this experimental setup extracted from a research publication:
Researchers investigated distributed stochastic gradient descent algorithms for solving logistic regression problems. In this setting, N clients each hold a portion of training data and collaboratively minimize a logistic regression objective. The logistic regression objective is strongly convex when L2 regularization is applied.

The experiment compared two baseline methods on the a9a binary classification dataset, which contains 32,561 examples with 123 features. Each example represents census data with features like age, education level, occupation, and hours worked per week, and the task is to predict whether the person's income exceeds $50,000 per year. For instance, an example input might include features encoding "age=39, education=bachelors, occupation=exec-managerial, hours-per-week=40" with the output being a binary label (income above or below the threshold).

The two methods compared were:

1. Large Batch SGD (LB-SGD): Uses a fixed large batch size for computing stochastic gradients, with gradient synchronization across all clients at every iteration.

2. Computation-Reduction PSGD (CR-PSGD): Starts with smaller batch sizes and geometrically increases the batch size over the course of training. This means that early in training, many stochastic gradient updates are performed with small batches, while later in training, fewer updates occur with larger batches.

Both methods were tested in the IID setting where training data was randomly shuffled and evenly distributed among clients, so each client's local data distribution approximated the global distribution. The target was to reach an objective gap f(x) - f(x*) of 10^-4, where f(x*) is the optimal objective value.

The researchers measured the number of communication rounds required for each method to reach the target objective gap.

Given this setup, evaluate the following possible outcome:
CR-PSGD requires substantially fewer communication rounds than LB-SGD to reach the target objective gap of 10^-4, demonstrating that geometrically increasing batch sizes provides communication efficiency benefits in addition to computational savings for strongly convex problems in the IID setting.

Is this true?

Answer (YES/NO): YES